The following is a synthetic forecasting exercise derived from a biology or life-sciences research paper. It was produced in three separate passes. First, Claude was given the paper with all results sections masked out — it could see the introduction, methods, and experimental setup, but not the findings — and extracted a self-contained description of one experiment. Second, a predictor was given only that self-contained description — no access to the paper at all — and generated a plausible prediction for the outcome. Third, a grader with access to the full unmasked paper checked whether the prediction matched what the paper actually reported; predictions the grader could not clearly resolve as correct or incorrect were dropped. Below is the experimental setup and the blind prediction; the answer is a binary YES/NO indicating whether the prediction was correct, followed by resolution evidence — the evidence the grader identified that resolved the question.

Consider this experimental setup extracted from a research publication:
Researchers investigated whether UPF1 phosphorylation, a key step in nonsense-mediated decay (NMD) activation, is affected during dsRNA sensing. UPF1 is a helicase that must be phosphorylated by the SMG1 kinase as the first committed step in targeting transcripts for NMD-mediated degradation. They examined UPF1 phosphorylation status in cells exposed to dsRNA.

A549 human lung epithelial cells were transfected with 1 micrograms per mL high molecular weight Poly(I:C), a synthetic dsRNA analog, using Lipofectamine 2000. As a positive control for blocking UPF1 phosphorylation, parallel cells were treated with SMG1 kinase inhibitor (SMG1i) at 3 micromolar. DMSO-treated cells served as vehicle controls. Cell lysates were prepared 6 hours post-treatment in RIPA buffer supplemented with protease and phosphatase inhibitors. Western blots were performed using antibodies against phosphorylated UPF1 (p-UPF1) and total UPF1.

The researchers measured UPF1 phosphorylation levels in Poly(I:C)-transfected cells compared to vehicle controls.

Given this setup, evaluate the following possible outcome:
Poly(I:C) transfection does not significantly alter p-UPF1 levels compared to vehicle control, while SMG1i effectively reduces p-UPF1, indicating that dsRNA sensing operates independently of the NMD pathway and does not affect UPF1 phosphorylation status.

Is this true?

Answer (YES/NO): NO